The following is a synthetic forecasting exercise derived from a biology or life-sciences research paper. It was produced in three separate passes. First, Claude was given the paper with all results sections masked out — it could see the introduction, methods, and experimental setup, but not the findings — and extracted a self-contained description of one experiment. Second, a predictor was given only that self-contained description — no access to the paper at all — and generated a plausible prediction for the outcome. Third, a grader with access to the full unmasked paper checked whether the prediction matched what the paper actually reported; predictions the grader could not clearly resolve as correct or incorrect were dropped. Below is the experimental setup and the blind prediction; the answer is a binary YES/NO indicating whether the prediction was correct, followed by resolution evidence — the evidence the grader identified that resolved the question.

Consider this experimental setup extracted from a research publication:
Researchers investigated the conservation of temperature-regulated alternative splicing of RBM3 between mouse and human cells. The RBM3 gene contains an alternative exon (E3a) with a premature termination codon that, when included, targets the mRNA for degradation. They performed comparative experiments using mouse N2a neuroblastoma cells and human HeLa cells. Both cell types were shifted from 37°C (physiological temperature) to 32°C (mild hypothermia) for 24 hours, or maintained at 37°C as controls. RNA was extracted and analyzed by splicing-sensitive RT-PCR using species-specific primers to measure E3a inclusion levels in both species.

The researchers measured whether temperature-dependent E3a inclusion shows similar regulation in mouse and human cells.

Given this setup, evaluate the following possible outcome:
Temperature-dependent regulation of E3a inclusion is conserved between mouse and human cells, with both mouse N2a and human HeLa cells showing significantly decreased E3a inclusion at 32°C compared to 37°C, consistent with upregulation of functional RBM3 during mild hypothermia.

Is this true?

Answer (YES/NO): YES